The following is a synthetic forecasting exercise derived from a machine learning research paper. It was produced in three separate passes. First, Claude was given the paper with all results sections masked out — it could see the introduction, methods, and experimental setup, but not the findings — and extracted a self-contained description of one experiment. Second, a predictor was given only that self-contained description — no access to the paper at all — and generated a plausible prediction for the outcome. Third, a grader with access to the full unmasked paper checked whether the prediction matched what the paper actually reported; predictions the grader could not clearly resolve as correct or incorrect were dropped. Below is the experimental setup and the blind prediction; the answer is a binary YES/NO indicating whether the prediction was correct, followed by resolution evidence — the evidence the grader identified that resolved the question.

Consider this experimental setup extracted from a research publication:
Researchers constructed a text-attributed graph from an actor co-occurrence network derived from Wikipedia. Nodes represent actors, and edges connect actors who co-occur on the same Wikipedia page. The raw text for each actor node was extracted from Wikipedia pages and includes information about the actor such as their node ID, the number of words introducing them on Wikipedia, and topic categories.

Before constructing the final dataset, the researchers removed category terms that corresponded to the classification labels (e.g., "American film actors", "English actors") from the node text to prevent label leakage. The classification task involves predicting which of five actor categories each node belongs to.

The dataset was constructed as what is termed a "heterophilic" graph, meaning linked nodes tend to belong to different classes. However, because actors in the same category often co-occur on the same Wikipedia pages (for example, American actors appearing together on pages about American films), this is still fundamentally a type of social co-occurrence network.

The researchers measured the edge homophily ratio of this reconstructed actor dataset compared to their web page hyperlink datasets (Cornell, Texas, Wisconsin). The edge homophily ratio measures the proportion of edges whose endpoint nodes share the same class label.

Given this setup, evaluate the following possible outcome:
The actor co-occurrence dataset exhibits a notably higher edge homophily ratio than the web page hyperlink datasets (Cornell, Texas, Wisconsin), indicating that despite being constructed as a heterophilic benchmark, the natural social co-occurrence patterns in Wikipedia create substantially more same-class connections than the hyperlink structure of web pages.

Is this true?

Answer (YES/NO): YES